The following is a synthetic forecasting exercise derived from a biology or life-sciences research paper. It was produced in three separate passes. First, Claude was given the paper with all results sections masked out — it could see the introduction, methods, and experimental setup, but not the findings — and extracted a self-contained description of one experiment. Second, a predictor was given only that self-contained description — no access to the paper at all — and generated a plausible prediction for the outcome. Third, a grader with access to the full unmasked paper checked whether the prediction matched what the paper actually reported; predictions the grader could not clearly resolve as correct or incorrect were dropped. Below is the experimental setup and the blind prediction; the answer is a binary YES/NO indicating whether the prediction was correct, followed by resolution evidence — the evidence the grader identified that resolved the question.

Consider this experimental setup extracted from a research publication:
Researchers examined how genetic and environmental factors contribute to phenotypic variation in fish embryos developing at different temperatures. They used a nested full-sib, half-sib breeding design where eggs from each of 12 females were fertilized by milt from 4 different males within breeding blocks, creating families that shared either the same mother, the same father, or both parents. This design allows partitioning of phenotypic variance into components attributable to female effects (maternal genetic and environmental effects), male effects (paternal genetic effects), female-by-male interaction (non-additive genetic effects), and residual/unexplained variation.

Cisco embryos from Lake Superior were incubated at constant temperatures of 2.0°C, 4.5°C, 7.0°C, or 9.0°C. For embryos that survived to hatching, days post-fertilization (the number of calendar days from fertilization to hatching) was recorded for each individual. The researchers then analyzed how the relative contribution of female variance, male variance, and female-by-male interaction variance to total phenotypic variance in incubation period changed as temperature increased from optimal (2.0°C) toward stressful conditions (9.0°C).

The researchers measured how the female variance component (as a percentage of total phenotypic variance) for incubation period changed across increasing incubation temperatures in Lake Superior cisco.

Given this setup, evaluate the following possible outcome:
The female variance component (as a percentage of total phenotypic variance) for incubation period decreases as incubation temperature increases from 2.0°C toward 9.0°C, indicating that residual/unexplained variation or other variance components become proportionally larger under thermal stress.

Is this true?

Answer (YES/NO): YES